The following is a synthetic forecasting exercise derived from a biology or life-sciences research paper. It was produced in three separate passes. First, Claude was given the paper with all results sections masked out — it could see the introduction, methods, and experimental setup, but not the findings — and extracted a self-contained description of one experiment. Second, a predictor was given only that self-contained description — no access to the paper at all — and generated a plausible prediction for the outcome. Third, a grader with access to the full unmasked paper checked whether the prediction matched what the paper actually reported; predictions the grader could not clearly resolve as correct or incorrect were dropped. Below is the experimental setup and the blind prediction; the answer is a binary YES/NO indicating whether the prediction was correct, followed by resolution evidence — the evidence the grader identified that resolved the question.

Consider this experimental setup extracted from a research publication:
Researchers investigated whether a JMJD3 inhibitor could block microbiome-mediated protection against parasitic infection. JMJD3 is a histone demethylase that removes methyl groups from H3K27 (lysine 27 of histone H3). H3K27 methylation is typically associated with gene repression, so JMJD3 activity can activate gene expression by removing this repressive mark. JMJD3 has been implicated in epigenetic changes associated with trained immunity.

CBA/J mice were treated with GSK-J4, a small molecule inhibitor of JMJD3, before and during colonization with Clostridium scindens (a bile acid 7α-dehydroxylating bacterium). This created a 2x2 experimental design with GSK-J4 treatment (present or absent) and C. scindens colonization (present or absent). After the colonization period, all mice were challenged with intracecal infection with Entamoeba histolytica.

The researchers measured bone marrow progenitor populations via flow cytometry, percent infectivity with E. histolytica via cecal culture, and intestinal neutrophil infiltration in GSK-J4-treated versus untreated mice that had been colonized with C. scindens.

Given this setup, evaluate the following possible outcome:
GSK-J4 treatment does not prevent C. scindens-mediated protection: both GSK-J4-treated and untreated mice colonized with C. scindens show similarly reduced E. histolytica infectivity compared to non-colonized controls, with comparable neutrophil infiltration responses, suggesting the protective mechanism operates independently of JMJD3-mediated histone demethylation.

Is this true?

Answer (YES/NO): NO